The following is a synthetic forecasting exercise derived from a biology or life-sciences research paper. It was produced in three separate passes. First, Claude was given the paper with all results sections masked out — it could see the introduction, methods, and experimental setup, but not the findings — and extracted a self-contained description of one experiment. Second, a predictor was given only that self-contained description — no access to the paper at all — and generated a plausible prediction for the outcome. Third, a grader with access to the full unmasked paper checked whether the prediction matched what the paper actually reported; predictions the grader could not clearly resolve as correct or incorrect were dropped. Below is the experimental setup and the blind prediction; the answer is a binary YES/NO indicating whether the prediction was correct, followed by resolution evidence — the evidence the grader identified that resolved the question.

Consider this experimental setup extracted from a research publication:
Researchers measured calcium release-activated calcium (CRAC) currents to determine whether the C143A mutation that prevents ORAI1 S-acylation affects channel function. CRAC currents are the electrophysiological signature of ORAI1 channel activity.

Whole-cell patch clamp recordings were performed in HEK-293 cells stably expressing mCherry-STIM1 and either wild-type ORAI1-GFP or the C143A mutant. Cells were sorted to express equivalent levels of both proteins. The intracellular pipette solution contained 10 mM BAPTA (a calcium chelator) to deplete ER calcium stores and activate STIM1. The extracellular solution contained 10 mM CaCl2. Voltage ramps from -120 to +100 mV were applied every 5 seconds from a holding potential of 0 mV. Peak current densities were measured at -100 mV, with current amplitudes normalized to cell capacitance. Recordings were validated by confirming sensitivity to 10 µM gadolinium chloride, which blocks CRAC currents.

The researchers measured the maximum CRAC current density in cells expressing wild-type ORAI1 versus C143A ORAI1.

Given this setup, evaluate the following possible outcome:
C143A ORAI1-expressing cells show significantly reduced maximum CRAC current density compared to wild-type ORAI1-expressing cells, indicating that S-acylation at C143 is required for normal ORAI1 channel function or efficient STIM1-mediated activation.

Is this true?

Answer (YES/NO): YES